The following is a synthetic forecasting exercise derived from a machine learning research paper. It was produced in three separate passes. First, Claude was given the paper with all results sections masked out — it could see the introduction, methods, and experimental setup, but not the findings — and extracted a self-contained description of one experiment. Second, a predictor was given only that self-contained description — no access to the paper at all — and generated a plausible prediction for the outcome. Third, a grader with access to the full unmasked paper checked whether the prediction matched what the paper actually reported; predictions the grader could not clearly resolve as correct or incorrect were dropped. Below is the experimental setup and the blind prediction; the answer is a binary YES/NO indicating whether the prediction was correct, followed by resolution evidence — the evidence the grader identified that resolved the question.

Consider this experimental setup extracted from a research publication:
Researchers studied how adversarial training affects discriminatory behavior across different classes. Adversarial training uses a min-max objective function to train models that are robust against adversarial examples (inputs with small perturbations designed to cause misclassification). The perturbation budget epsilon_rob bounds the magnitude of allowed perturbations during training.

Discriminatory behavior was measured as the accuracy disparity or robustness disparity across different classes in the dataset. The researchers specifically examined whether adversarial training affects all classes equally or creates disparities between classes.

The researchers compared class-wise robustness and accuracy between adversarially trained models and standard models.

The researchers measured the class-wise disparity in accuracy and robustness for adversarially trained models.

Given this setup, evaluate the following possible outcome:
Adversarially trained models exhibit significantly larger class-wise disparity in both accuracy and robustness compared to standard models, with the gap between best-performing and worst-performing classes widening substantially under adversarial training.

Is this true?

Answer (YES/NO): YES